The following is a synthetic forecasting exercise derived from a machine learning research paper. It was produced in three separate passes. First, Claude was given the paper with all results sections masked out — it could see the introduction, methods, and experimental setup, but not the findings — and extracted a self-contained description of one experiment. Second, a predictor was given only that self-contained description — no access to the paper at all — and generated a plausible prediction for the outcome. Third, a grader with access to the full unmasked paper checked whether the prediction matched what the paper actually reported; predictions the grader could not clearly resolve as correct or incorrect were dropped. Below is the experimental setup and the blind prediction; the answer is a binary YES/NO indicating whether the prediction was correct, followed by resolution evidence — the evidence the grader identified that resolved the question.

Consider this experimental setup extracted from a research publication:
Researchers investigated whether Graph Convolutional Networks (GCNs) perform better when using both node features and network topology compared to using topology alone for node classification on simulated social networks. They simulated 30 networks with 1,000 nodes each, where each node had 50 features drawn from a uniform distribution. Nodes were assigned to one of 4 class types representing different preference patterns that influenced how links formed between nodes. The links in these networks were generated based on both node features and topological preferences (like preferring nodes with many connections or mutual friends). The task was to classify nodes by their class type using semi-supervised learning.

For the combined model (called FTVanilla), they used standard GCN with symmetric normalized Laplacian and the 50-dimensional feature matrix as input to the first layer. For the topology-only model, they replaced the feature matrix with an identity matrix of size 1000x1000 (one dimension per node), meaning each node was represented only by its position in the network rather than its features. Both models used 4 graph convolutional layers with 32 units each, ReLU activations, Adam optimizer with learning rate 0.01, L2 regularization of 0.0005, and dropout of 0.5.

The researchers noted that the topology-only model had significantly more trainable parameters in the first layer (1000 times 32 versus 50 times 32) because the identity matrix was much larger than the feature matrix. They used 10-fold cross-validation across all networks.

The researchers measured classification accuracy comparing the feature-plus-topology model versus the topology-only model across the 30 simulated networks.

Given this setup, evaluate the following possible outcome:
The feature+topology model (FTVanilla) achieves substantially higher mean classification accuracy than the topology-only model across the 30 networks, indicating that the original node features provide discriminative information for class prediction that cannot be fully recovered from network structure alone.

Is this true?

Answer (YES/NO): YES